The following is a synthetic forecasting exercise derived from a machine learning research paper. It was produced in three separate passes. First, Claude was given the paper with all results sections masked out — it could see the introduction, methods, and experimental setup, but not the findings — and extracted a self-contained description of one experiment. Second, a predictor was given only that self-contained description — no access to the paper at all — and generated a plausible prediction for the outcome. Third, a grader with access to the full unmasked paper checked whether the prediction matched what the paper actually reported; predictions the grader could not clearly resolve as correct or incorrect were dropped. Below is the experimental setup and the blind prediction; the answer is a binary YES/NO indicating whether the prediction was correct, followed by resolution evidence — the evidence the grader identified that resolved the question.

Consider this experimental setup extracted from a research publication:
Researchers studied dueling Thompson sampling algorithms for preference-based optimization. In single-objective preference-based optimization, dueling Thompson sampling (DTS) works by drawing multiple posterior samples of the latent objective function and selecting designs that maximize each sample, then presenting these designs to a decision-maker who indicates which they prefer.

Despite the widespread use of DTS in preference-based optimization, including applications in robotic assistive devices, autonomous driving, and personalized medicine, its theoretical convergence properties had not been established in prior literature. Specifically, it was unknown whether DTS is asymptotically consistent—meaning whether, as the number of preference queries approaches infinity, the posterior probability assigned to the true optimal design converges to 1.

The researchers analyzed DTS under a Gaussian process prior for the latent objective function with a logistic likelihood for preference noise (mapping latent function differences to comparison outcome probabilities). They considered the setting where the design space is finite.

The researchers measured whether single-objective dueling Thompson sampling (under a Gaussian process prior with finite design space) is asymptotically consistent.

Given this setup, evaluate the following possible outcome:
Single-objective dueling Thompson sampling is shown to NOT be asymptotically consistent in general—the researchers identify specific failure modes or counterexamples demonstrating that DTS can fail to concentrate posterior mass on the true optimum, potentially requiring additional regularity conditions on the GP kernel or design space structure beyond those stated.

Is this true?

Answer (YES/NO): NO